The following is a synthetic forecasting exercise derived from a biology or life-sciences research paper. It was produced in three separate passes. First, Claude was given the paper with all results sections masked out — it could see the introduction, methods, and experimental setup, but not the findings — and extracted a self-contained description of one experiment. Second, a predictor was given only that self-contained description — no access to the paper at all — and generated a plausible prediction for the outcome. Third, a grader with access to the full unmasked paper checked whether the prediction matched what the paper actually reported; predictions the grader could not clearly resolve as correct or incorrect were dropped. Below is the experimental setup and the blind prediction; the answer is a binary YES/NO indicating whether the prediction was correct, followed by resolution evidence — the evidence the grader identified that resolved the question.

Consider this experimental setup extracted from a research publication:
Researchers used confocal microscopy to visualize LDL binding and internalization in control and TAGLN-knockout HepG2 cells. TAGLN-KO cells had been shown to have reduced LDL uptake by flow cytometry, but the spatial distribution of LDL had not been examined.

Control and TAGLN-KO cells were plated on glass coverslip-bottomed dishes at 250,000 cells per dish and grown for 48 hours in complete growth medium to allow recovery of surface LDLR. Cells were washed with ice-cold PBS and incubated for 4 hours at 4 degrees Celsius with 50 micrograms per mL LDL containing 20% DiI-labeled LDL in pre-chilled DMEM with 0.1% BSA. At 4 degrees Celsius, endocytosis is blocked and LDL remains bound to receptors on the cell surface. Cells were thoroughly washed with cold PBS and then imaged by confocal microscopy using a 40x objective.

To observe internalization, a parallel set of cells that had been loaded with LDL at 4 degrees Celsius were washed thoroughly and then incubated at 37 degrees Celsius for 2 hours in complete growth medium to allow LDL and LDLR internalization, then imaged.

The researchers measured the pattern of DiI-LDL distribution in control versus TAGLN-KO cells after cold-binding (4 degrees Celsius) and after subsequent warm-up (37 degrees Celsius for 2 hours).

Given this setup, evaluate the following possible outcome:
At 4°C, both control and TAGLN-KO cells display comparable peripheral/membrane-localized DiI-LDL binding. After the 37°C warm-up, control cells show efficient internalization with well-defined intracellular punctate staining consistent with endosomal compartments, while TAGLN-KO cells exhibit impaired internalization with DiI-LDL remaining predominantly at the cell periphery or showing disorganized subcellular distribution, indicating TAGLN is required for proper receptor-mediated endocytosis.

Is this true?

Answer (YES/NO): NO